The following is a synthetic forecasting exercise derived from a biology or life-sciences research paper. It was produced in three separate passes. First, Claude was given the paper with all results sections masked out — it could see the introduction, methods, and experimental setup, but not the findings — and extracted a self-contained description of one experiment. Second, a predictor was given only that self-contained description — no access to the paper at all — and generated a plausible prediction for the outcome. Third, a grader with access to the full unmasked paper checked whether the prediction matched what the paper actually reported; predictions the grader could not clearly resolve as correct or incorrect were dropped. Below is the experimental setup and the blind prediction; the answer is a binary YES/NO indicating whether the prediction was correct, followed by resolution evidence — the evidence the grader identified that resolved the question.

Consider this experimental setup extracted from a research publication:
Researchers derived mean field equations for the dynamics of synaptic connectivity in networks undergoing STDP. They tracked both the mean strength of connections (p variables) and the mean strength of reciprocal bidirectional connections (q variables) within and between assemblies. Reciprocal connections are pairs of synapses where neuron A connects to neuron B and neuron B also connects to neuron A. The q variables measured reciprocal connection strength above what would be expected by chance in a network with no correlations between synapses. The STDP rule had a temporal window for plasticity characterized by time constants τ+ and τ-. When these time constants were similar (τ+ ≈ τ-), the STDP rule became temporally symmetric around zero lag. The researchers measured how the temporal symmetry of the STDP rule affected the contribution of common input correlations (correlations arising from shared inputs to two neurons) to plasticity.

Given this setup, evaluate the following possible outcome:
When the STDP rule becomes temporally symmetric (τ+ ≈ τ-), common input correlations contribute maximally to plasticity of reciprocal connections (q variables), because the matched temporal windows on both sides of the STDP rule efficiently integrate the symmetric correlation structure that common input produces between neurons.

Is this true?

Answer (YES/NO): NO